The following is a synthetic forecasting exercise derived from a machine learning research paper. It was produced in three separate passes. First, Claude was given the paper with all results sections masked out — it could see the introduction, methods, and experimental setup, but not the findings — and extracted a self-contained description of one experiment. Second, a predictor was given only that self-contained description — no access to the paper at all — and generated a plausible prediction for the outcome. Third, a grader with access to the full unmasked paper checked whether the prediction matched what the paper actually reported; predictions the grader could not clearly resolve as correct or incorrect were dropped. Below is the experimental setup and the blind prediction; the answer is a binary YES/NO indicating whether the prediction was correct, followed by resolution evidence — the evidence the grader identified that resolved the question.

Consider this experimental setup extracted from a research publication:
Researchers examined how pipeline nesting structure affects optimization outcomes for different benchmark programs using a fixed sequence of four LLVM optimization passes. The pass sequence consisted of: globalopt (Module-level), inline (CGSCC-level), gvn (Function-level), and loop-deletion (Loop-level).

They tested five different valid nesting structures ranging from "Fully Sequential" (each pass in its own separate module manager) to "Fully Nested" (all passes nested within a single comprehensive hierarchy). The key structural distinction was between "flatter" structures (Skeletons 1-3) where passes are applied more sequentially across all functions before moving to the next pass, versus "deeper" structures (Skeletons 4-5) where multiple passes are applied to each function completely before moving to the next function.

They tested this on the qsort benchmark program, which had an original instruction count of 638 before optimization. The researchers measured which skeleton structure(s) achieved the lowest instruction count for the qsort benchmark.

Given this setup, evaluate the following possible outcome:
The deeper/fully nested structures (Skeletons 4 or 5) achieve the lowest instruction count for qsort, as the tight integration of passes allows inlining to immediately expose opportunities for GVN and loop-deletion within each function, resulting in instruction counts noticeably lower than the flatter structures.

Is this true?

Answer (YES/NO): YES